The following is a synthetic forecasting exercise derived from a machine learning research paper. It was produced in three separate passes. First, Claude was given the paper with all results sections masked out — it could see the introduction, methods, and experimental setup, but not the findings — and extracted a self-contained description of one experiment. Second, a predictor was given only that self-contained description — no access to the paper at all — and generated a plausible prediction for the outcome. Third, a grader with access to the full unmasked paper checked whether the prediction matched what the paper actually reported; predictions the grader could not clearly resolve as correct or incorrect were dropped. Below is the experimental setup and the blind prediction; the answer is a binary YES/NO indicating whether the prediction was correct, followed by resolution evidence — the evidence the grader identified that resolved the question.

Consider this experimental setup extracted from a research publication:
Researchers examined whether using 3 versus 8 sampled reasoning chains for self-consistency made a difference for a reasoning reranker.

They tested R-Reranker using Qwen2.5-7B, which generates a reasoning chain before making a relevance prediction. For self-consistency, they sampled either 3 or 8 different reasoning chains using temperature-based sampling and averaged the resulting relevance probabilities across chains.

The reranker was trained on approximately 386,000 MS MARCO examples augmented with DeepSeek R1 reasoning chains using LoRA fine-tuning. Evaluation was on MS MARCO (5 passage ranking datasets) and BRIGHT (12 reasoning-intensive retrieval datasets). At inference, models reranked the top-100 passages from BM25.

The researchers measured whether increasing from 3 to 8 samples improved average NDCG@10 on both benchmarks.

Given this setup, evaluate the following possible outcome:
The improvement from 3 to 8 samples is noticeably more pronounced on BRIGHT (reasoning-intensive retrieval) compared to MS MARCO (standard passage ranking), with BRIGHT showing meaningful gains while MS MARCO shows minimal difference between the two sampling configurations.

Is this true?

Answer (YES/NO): NO